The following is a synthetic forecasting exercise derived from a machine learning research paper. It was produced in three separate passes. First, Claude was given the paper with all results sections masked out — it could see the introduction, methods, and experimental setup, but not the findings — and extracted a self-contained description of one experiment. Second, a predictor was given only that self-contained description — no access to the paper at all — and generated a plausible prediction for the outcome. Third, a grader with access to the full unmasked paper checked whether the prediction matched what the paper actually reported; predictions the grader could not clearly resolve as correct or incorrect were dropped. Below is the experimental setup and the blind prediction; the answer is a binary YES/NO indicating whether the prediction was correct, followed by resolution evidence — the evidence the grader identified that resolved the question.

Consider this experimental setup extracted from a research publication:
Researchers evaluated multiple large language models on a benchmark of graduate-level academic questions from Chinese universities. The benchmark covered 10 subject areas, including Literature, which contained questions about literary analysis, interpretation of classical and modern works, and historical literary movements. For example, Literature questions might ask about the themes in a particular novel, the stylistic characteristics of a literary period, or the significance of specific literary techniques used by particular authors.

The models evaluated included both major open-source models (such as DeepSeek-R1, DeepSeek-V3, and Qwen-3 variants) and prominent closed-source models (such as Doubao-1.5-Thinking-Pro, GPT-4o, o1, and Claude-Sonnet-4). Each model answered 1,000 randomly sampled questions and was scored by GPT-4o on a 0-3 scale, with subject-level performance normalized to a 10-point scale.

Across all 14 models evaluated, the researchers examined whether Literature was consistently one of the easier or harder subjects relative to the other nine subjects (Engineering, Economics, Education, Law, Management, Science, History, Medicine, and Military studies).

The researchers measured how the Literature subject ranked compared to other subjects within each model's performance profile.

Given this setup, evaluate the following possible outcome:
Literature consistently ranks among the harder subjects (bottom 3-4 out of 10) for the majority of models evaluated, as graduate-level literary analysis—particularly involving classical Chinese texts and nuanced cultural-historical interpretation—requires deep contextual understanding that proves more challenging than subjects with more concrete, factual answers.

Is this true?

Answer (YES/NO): YES